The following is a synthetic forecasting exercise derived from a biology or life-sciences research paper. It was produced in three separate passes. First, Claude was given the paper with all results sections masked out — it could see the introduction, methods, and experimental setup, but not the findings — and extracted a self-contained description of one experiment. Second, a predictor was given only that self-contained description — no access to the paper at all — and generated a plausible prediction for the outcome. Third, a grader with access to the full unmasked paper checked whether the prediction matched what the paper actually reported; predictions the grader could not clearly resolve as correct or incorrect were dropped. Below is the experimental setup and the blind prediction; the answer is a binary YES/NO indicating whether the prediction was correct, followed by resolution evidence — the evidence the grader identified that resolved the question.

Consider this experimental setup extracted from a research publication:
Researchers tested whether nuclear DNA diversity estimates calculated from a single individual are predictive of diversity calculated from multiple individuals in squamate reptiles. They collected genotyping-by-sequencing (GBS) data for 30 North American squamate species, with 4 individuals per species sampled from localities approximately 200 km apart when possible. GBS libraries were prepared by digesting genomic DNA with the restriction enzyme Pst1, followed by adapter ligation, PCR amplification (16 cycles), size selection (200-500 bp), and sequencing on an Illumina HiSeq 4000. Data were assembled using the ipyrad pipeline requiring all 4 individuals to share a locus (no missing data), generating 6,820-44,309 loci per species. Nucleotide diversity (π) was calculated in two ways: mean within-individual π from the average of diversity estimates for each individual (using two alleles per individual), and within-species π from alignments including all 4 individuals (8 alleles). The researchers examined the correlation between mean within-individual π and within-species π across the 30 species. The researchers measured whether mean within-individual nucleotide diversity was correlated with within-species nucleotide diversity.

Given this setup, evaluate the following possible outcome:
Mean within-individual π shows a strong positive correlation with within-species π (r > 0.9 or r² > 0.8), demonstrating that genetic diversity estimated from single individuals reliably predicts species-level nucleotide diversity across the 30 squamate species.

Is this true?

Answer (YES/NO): YES